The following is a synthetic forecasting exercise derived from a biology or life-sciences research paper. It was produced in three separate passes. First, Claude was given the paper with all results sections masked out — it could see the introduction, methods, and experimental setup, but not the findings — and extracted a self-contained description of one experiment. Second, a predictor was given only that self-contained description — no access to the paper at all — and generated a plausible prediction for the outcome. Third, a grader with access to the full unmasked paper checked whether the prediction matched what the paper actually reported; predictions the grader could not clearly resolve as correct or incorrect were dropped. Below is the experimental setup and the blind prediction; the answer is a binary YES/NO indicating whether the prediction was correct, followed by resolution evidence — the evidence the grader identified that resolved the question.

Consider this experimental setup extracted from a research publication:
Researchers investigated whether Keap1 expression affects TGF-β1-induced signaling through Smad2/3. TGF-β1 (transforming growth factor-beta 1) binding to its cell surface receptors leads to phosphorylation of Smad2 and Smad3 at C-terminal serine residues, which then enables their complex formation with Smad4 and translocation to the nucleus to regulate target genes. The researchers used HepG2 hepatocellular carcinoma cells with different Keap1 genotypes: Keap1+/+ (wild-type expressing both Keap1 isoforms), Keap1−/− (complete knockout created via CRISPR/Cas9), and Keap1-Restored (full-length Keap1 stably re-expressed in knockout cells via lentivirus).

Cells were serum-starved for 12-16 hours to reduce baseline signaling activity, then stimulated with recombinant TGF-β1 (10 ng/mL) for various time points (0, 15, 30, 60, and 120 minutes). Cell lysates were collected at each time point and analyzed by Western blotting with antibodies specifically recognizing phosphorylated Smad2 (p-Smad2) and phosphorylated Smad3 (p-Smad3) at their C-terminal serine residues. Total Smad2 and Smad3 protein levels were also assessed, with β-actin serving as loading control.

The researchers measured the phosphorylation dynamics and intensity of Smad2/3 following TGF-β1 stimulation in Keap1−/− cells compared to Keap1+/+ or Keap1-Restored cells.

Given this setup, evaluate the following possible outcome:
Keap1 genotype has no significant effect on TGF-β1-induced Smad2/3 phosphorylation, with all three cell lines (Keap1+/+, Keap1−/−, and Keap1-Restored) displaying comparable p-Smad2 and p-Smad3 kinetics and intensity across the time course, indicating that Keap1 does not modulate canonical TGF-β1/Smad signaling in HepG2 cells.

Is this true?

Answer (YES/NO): NO